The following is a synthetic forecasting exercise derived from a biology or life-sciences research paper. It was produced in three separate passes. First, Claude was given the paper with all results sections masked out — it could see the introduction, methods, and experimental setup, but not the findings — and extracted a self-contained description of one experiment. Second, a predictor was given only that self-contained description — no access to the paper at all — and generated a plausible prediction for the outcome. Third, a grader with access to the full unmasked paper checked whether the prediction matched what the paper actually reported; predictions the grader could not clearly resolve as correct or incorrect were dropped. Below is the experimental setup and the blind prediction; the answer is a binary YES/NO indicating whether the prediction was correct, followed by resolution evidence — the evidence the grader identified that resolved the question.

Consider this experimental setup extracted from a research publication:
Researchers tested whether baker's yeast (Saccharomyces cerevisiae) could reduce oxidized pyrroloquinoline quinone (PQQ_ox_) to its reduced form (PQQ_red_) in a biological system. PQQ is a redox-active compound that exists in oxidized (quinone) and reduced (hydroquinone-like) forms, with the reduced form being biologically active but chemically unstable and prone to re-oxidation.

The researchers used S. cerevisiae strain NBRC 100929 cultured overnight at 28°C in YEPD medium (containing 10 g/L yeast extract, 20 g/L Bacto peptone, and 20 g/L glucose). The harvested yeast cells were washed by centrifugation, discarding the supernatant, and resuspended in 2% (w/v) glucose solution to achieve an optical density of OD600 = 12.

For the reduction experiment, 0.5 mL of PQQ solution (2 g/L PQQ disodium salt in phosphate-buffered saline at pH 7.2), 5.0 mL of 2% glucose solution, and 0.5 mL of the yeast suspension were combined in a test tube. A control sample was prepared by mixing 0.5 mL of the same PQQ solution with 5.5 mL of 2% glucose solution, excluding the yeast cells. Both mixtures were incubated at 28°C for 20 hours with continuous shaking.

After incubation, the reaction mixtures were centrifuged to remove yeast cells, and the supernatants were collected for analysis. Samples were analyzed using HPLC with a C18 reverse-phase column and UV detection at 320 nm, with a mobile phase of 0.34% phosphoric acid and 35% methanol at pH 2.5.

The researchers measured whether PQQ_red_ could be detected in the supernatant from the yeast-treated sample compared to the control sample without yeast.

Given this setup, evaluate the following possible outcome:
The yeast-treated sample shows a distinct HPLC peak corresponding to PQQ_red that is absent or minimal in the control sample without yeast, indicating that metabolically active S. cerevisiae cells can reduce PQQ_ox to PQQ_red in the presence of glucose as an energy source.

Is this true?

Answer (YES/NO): YES